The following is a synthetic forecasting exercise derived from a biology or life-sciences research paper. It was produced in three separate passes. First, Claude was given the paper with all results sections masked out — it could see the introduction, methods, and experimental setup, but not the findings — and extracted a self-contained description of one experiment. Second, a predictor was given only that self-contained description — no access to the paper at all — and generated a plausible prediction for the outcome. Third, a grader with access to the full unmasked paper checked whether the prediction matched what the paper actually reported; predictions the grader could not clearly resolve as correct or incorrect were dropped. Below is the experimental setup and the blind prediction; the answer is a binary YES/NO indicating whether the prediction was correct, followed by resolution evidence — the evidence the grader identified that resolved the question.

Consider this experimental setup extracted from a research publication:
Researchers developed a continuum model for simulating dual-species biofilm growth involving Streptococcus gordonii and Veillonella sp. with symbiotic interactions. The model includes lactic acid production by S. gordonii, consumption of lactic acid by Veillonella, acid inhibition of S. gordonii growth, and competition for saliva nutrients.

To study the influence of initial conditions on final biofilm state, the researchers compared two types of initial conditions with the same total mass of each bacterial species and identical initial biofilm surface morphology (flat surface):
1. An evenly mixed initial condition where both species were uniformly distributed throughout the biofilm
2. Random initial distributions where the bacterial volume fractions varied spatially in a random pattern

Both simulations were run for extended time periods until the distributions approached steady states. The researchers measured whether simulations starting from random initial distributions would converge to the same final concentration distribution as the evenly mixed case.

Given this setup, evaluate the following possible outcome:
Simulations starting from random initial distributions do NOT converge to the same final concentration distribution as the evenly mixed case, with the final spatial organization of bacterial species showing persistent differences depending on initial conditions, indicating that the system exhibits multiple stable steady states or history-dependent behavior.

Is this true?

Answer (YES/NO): YES